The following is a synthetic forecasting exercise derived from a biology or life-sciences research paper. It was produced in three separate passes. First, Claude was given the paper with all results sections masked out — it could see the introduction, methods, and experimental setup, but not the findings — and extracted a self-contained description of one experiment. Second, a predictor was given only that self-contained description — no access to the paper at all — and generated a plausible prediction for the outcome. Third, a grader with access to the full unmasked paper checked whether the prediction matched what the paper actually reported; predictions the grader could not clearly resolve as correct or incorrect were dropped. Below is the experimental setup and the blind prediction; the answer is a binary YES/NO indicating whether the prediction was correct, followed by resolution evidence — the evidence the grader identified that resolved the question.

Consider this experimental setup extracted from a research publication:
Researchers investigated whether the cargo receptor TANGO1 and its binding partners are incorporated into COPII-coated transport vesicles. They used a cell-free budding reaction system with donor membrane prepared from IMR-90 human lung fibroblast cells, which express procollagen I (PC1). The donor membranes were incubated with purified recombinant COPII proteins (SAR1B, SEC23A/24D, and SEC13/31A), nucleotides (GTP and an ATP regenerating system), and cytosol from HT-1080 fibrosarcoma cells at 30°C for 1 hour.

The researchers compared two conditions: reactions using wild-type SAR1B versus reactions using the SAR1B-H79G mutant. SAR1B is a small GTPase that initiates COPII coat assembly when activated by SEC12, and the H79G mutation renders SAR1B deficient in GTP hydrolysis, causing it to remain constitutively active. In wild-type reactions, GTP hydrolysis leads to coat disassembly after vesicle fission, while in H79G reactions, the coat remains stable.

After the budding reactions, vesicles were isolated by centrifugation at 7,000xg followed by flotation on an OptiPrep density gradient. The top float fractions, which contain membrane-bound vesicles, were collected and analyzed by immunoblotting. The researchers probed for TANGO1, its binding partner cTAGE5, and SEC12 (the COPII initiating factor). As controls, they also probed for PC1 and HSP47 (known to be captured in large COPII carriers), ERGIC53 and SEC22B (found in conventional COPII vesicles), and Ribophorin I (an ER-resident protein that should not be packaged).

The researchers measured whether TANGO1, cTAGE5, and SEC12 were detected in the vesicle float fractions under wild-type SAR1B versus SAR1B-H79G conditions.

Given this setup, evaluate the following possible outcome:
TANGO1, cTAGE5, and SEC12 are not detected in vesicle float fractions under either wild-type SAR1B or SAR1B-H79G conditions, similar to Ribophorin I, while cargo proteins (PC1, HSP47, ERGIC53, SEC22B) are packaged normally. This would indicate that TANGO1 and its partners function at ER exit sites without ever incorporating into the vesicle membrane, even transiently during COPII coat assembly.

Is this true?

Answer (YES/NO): NO